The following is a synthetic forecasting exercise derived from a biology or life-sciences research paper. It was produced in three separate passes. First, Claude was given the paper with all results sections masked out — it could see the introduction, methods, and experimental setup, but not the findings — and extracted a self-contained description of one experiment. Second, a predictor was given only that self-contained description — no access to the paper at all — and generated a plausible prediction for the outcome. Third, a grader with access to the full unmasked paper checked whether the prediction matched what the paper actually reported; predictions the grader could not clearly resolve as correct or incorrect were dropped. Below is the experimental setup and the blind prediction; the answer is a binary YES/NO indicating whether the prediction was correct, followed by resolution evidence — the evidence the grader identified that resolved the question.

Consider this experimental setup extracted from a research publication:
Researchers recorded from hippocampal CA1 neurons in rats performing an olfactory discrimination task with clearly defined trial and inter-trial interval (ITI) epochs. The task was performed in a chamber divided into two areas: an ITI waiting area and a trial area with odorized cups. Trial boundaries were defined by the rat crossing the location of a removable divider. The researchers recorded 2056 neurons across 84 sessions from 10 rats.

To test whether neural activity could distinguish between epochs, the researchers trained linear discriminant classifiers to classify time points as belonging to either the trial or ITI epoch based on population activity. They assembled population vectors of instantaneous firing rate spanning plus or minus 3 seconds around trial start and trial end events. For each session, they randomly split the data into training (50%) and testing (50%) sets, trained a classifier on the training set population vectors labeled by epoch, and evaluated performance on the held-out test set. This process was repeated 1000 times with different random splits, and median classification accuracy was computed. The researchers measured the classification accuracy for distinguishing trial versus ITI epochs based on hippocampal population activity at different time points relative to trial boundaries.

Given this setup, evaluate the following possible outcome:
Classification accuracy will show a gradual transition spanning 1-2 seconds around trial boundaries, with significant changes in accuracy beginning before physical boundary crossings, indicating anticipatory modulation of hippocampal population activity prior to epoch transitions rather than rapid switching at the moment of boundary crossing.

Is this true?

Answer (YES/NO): NO